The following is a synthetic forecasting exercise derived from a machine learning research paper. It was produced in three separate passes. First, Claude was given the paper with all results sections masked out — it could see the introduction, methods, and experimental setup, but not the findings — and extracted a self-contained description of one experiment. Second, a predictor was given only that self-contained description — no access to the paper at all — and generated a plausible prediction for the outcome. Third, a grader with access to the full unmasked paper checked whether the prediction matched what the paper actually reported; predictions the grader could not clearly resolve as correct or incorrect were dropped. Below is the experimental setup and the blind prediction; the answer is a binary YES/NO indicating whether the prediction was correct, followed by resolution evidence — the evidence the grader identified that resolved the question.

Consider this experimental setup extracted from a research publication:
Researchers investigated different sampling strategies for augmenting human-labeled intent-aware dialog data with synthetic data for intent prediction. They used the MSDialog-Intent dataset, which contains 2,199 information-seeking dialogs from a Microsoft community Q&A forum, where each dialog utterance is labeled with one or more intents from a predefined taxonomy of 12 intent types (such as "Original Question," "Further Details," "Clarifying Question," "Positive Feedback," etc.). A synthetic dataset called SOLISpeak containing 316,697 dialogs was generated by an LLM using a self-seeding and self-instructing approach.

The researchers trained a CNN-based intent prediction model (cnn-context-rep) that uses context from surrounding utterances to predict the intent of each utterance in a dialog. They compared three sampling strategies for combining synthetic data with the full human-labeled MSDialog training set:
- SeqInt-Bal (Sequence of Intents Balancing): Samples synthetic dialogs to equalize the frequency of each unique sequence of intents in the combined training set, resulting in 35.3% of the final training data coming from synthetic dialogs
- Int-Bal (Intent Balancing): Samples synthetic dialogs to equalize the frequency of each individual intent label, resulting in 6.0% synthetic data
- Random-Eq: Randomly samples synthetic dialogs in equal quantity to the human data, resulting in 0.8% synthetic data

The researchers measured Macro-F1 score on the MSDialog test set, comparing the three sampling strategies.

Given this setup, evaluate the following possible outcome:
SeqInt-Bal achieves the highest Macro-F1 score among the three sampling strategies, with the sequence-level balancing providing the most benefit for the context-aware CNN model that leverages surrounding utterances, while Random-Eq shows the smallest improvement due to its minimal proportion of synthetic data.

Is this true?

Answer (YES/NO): YES